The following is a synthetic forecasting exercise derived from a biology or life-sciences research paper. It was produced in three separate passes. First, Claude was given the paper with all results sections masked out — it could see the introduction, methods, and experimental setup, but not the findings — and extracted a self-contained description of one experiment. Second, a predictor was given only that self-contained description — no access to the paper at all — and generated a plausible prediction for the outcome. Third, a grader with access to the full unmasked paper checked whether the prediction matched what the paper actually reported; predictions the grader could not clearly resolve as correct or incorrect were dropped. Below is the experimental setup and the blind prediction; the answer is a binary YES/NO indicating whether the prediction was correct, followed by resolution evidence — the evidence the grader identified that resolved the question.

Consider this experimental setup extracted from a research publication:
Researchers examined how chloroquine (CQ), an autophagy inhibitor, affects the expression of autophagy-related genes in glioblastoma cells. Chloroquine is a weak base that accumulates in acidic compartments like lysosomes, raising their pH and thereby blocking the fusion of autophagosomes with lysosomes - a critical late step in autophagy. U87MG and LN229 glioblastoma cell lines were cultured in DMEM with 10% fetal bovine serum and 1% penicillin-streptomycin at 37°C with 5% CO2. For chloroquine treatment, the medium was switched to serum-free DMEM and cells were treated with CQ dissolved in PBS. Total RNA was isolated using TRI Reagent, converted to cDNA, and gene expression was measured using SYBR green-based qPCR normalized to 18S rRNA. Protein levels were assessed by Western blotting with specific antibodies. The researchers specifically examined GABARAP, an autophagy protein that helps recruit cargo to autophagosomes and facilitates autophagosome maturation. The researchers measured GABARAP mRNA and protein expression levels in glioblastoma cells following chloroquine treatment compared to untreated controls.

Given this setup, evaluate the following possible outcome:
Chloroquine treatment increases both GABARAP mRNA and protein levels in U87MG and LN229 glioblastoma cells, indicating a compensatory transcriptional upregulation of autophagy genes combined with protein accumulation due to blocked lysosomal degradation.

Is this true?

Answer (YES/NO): YES